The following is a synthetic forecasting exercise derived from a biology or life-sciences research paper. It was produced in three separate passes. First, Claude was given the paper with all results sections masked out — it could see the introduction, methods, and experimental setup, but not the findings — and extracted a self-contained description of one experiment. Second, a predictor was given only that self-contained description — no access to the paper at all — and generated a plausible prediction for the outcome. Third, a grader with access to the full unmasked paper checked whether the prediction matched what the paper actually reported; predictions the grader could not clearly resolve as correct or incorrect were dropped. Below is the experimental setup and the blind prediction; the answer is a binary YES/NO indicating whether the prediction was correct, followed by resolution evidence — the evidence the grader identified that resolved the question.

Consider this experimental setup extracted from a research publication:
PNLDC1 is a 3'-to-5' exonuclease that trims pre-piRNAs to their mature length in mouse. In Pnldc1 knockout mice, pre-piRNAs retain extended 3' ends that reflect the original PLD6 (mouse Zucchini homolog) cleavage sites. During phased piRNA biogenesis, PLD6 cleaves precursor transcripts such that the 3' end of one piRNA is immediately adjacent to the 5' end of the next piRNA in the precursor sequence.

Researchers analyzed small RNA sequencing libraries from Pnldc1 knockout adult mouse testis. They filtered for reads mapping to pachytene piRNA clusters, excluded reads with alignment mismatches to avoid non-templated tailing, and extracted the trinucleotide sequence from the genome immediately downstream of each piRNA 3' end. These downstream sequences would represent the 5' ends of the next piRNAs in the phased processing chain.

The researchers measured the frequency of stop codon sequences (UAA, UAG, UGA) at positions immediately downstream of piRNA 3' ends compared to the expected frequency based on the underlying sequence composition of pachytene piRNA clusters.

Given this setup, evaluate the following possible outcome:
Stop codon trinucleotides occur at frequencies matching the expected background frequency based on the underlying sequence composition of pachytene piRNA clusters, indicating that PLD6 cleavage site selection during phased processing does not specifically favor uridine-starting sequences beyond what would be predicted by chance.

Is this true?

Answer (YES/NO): NO